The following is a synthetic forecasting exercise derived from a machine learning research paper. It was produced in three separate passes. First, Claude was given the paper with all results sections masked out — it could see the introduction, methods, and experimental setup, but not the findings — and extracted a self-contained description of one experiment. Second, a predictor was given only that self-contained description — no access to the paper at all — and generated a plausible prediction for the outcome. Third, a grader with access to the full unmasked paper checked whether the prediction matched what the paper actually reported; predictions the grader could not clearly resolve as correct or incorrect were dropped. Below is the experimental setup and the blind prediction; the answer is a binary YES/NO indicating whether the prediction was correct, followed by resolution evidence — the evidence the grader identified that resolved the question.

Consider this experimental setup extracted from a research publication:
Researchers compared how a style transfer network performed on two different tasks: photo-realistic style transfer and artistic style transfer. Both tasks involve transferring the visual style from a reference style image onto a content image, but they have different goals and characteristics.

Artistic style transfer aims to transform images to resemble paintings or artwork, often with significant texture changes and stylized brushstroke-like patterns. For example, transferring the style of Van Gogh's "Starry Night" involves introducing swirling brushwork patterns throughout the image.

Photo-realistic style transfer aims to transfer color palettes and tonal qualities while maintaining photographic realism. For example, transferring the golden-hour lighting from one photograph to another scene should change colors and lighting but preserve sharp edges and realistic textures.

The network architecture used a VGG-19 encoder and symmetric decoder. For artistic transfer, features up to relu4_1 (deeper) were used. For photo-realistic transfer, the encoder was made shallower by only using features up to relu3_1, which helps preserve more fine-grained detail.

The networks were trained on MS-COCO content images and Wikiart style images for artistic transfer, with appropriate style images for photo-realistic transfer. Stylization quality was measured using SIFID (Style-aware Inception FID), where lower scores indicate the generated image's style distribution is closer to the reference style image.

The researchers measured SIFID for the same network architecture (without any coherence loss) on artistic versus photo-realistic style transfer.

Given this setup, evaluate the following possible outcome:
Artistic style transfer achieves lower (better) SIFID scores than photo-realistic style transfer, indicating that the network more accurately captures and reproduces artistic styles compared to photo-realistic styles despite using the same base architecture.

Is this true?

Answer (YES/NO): NO